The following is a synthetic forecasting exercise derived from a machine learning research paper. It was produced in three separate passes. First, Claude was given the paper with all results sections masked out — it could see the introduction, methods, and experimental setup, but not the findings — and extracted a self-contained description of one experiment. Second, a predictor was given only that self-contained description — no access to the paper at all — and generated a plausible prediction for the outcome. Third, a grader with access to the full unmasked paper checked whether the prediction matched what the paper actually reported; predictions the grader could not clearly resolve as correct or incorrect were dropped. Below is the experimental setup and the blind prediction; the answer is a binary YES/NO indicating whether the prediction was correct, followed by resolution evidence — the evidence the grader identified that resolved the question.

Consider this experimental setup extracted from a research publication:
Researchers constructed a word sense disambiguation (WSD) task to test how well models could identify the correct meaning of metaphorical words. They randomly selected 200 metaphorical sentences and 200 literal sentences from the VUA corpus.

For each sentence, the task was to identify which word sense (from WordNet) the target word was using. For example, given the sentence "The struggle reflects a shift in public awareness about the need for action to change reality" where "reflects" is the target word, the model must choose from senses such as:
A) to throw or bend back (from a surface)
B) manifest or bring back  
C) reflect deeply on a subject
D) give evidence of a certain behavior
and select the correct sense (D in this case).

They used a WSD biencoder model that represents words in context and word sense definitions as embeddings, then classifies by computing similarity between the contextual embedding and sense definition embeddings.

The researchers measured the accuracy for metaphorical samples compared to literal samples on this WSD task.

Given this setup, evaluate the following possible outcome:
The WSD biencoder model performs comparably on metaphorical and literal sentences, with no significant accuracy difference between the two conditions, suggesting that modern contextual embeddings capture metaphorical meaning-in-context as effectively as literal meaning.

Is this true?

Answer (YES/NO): YES